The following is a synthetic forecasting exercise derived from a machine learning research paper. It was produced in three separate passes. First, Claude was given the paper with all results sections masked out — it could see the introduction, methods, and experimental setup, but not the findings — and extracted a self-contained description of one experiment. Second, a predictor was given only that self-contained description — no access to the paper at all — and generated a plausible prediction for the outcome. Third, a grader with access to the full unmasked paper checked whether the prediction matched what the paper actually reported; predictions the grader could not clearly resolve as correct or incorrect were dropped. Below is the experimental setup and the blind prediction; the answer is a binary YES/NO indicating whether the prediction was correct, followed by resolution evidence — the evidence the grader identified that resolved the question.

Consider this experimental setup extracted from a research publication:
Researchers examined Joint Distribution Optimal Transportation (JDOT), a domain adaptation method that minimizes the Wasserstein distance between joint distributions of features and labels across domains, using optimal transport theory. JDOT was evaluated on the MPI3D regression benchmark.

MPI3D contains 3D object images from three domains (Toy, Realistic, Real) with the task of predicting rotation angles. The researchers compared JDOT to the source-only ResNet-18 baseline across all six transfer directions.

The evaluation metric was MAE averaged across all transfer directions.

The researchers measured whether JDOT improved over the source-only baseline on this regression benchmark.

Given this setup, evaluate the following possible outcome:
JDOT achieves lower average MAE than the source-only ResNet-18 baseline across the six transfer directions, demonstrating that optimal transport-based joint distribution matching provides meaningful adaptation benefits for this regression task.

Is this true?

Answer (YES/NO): YES